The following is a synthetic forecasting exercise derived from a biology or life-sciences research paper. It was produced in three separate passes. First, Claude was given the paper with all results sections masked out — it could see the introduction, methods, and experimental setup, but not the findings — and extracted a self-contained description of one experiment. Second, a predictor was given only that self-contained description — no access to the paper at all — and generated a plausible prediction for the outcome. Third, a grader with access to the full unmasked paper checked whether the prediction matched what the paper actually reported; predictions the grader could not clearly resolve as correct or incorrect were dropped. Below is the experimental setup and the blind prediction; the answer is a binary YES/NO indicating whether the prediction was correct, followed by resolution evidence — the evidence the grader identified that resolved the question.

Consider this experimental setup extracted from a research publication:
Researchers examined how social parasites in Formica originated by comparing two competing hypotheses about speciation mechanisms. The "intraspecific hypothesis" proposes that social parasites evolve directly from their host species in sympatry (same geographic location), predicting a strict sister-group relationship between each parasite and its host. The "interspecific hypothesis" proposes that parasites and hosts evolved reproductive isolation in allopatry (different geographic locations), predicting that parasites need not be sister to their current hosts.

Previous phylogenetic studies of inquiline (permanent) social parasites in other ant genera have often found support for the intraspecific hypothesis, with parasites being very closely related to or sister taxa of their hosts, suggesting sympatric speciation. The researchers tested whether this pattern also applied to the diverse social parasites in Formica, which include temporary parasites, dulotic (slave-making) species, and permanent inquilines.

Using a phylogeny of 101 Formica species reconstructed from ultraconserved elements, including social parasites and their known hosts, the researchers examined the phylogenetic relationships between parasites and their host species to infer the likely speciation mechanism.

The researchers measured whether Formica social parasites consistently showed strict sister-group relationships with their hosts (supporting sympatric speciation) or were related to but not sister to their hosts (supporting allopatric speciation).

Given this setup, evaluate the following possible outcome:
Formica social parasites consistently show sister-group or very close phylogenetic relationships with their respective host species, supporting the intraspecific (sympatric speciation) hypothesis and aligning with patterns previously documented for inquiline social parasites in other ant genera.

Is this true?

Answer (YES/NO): NO